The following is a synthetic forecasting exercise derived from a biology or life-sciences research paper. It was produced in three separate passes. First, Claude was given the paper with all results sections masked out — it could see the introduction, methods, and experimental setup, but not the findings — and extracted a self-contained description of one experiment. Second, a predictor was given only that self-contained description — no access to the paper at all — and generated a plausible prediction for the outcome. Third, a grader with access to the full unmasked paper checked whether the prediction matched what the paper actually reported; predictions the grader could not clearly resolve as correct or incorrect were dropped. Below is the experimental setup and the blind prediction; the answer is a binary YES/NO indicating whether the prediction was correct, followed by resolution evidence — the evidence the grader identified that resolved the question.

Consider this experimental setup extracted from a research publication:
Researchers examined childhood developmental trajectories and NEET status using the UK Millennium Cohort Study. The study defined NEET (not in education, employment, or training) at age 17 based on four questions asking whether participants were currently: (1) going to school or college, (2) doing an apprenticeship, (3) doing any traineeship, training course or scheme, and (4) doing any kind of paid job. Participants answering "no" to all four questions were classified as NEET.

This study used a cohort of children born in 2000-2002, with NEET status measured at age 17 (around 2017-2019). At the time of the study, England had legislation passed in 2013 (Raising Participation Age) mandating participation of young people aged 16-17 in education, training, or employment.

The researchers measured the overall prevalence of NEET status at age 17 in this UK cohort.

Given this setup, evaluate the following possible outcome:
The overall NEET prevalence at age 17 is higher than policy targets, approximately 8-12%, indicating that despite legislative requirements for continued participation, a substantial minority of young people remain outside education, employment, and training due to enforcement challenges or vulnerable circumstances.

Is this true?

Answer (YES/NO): NO